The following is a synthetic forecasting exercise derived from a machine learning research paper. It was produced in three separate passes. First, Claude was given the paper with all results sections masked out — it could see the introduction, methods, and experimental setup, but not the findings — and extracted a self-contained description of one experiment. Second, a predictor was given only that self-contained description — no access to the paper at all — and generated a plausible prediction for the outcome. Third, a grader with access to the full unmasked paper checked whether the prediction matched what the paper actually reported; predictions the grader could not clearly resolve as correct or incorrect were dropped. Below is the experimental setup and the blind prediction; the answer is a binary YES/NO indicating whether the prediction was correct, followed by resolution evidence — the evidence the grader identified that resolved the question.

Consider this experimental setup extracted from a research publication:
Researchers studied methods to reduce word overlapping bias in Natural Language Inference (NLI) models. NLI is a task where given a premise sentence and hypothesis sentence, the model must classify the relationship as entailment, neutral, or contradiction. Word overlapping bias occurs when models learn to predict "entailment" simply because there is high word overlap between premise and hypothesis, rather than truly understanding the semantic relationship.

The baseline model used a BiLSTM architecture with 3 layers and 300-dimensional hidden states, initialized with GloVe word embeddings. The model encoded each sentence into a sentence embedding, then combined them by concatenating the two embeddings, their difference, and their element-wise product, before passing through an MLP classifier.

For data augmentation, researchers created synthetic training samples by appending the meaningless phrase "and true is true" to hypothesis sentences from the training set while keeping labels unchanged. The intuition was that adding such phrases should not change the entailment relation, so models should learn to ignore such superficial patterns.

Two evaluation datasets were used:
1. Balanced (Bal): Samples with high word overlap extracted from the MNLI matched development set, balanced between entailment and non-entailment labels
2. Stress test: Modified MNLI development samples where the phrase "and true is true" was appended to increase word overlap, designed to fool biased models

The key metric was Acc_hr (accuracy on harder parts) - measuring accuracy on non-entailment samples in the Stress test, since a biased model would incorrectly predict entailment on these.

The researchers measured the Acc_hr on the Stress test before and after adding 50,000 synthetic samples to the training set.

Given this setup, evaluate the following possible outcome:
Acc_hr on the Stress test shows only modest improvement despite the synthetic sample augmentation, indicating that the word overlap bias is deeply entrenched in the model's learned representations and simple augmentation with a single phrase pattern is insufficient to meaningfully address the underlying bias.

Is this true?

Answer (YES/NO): NO